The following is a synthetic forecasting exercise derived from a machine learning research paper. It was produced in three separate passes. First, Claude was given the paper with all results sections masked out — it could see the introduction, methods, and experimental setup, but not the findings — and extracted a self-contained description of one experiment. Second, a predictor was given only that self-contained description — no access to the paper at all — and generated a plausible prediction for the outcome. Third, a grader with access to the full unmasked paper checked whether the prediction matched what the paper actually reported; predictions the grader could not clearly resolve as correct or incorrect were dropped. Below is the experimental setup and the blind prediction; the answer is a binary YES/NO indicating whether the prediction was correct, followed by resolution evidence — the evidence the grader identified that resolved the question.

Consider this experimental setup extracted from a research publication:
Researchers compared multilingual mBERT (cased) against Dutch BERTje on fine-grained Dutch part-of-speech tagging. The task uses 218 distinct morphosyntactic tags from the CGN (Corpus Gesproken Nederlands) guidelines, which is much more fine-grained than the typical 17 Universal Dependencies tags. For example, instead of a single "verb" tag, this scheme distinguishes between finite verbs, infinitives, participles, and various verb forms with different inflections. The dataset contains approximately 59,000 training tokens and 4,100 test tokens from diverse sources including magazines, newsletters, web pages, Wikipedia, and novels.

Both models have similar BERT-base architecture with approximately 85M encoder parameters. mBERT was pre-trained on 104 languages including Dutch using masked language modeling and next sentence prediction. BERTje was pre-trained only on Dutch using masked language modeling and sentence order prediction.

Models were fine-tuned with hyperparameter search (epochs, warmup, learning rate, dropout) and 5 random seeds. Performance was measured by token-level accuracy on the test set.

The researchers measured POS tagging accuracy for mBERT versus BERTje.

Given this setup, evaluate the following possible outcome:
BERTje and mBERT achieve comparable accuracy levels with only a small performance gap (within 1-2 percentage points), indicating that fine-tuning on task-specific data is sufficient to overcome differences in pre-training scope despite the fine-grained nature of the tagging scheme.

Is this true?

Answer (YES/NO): YES